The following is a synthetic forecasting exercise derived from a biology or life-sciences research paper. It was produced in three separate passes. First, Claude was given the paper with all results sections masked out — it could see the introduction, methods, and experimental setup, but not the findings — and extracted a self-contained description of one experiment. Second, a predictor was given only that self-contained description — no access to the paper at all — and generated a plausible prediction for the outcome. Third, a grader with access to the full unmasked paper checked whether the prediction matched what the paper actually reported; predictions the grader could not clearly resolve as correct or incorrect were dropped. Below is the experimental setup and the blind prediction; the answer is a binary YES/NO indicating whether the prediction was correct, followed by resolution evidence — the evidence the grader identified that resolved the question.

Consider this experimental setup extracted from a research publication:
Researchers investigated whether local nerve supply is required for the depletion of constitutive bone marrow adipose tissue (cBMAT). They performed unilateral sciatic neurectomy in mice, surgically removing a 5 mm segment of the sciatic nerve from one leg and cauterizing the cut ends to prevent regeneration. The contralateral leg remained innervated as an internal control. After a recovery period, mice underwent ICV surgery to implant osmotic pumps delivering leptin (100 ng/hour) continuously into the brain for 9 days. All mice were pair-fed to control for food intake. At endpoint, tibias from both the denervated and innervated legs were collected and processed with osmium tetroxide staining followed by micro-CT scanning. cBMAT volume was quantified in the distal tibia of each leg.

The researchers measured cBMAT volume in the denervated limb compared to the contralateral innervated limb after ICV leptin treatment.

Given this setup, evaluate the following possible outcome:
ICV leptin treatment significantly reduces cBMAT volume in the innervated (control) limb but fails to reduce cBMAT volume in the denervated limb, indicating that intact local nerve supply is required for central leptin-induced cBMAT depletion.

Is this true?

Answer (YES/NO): NO